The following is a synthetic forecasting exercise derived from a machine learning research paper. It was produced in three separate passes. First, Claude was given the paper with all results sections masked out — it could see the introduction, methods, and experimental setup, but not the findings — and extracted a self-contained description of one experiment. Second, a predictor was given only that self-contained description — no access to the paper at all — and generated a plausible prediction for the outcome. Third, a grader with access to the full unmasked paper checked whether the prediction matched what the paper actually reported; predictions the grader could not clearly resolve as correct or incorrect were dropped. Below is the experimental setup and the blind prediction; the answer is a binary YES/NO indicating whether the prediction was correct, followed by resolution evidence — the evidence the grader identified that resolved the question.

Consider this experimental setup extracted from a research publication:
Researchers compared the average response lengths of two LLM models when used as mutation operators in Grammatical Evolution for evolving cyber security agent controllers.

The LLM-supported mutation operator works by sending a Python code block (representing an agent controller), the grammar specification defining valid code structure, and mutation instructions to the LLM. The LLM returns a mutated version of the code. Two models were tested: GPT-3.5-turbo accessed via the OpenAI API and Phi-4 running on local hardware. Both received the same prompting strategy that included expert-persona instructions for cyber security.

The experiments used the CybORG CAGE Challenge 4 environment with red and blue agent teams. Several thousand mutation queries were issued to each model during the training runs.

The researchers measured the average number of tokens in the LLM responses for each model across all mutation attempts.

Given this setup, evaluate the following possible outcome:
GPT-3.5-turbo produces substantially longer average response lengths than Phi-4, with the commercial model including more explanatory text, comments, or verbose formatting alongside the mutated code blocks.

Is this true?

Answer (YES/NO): NO